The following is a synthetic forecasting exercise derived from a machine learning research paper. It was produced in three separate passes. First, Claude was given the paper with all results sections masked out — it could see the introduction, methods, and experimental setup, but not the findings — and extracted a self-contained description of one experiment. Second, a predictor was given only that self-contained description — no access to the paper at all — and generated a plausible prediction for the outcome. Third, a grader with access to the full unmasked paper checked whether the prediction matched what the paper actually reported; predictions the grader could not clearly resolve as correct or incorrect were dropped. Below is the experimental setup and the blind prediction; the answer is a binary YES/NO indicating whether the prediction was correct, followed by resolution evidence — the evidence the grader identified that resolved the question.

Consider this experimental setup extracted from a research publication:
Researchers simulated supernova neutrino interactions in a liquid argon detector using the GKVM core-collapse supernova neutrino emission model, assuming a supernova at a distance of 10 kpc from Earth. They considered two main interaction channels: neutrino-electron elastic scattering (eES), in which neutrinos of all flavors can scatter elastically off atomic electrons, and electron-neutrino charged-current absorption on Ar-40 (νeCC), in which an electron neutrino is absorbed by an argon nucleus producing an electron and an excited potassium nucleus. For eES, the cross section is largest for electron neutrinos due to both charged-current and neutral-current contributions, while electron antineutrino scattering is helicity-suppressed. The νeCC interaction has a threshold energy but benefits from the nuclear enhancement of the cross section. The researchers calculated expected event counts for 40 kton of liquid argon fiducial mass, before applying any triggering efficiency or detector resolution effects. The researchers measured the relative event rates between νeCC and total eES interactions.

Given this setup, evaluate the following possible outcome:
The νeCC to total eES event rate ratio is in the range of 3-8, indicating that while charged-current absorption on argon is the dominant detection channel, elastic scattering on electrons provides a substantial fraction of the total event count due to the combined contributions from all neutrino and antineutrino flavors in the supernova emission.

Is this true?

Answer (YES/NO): NO